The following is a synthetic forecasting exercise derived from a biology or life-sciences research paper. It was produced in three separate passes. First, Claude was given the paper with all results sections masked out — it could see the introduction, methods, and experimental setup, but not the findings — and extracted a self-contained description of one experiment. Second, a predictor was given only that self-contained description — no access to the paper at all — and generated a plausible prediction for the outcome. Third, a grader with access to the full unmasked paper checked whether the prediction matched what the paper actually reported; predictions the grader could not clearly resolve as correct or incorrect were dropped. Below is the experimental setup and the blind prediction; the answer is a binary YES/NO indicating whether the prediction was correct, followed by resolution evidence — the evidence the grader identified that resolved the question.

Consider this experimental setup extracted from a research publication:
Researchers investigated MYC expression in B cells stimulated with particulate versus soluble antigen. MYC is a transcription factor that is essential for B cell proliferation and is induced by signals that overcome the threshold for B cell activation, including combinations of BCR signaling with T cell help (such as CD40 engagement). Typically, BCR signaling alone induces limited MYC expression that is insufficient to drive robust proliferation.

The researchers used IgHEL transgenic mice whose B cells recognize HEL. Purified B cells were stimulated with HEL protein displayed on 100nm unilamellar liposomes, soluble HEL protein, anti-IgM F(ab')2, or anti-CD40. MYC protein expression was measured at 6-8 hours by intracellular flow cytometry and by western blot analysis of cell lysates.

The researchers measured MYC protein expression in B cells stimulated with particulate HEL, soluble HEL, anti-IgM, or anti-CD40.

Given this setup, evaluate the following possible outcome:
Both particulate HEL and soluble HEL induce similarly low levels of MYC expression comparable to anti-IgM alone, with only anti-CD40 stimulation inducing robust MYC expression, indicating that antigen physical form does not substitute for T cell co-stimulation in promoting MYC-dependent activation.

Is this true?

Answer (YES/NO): NO